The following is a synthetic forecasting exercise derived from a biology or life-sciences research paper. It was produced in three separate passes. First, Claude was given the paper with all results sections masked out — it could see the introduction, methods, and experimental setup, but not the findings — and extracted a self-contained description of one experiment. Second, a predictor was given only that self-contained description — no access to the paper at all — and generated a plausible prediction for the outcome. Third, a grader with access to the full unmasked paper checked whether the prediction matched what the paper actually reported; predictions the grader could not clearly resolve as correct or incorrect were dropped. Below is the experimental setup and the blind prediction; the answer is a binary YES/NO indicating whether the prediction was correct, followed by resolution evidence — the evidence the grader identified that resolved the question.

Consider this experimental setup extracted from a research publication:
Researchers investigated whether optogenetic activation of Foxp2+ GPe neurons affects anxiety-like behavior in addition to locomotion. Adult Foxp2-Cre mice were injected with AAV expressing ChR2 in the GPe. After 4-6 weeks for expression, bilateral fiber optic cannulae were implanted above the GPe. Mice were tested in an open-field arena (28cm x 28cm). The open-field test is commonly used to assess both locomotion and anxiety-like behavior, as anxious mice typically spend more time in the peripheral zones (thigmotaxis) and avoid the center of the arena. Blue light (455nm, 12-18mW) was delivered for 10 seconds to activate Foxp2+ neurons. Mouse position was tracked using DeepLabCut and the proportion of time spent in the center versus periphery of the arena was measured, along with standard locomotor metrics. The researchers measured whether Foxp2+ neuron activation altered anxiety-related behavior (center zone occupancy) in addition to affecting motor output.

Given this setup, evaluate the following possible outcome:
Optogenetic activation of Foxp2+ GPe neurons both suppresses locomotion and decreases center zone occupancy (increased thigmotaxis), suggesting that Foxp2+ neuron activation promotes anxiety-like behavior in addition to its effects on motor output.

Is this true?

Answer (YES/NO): NO